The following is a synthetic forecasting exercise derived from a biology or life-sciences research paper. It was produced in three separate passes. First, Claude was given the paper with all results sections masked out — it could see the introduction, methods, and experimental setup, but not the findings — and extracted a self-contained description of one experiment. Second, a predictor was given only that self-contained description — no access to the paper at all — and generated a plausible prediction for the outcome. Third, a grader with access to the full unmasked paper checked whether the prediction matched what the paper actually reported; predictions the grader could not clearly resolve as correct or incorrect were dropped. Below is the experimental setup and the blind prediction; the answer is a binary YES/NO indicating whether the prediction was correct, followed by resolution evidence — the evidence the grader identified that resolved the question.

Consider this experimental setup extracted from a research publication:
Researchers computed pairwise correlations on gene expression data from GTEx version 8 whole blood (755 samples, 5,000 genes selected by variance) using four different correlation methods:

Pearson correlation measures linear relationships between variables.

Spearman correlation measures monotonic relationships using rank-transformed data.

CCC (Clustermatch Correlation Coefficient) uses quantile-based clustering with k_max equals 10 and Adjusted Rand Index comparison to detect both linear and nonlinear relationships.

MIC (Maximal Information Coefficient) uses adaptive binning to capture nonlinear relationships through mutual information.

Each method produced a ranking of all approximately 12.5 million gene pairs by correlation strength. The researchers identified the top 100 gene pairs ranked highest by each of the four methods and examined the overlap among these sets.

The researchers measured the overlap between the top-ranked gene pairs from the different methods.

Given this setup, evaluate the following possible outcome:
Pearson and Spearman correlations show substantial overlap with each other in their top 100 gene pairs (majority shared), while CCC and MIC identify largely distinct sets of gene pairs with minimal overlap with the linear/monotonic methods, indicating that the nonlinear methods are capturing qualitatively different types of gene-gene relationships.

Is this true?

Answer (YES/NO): NO